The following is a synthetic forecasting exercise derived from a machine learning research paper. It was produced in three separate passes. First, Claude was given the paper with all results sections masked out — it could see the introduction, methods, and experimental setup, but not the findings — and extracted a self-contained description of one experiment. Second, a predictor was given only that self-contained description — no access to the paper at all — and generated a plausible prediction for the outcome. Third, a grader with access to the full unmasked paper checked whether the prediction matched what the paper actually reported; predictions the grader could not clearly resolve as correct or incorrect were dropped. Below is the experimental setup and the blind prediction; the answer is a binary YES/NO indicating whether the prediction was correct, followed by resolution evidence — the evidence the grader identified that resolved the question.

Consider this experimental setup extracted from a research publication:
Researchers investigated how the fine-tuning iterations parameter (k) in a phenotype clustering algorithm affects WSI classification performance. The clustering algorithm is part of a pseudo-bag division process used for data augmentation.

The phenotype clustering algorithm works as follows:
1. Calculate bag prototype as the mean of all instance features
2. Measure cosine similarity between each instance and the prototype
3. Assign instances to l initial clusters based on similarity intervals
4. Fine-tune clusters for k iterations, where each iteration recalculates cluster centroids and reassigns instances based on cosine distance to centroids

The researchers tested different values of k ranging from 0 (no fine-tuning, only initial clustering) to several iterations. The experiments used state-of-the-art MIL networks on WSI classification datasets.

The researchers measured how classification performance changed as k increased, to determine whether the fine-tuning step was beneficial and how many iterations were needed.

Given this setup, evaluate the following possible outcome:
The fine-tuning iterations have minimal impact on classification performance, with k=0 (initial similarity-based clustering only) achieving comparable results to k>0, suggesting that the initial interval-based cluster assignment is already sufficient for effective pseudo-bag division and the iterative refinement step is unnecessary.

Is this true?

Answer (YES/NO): NO